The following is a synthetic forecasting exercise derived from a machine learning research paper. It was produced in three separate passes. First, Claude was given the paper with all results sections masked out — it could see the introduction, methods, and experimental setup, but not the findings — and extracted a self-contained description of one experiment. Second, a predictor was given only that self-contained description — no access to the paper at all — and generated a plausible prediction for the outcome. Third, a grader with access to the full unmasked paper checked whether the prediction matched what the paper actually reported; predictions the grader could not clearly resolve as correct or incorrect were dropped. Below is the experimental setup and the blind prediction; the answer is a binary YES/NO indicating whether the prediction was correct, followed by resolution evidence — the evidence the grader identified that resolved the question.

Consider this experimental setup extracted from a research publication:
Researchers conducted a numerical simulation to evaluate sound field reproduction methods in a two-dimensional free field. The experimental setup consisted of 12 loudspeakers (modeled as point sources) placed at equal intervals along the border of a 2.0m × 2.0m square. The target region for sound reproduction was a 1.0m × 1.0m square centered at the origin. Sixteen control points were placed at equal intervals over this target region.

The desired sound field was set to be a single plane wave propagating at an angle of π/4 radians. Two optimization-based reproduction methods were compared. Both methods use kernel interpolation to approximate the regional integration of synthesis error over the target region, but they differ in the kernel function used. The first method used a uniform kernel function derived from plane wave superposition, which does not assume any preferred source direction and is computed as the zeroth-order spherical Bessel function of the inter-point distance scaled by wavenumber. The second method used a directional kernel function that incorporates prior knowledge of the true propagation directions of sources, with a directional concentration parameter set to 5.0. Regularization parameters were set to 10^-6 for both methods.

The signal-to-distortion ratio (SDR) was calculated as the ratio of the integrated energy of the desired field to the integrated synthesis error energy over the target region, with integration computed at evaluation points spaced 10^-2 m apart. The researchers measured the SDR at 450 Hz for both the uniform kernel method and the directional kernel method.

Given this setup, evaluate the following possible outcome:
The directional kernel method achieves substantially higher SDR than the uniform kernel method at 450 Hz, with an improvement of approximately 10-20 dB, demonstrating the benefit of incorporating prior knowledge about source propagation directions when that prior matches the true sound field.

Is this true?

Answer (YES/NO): NO